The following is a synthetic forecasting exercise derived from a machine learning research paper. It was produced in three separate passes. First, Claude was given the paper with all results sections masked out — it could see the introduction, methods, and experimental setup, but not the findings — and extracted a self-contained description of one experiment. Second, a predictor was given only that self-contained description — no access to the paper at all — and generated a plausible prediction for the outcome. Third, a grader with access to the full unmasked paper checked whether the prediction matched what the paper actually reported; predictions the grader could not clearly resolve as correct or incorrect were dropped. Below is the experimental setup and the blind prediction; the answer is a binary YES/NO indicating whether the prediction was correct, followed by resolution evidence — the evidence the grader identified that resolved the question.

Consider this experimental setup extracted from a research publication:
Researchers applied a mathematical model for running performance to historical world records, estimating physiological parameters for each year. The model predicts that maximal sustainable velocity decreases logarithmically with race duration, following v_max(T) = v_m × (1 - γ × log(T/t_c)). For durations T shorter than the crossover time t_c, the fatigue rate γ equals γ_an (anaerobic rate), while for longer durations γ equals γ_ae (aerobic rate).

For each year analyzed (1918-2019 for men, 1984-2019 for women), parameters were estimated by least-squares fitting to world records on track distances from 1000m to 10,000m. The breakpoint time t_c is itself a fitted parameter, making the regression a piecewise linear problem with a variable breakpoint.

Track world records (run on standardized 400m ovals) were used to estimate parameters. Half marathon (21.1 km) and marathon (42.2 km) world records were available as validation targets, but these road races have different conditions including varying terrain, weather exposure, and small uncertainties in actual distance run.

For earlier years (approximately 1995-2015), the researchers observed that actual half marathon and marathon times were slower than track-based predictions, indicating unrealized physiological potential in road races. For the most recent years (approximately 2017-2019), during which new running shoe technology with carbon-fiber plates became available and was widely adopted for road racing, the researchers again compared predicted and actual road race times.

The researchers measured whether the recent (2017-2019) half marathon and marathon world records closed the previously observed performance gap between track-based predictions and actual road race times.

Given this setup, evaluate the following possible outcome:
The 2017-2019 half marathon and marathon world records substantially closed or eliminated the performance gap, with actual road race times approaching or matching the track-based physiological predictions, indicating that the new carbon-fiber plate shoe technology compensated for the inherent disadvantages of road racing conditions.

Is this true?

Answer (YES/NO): YES